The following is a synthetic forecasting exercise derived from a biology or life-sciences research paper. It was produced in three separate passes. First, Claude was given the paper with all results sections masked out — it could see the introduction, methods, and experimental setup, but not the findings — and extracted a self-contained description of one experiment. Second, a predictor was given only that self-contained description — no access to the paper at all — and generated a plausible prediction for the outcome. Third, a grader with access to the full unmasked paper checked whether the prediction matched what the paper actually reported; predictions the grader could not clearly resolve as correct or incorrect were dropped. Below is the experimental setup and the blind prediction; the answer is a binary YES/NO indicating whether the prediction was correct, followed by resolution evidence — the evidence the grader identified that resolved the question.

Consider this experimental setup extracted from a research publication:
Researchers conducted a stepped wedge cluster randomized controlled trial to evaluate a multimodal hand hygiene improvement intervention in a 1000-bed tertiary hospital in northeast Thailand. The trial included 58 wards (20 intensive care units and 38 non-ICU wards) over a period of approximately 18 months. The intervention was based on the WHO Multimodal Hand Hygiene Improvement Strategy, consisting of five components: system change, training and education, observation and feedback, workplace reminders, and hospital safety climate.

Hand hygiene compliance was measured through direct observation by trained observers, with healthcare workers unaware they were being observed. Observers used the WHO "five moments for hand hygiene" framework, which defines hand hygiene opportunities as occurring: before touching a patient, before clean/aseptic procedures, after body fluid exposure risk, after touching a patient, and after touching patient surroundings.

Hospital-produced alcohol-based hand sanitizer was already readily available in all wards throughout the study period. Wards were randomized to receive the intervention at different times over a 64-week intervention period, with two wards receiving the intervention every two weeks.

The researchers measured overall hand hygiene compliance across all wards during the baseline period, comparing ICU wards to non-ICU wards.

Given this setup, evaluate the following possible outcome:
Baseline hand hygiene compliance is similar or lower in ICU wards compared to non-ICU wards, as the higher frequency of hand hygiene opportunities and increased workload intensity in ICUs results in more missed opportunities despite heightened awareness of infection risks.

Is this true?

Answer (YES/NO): NO